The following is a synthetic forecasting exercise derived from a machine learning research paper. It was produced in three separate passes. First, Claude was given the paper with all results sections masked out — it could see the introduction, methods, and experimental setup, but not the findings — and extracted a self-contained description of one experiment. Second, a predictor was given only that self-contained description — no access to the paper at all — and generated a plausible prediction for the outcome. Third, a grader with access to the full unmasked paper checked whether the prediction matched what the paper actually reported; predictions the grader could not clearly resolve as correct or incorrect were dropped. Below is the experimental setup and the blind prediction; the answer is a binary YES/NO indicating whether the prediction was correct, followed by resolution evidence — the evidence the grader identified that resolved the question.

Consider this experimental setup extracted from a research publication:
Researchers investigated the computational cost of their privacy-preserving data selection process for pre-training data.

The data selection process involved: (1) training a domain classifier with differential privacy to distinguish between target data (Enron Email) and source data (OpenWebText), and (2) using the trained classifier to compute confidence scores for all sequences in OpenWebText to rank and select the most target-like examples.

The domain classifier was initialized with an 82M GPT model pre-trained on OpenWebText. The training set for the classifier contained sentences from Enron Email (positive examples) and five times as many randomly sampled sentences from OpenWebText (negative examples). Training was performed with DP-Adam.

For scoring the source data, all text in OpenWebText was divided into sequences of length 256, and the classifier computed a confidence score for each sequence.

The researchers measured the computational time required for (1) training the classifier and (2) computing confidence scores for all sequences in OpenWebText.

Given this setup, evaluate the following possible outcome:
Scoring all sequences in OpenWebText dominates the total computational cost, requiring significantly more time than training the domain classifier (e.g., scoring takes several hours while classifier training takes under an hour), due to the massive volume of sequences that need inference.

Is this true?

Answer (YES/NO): NO